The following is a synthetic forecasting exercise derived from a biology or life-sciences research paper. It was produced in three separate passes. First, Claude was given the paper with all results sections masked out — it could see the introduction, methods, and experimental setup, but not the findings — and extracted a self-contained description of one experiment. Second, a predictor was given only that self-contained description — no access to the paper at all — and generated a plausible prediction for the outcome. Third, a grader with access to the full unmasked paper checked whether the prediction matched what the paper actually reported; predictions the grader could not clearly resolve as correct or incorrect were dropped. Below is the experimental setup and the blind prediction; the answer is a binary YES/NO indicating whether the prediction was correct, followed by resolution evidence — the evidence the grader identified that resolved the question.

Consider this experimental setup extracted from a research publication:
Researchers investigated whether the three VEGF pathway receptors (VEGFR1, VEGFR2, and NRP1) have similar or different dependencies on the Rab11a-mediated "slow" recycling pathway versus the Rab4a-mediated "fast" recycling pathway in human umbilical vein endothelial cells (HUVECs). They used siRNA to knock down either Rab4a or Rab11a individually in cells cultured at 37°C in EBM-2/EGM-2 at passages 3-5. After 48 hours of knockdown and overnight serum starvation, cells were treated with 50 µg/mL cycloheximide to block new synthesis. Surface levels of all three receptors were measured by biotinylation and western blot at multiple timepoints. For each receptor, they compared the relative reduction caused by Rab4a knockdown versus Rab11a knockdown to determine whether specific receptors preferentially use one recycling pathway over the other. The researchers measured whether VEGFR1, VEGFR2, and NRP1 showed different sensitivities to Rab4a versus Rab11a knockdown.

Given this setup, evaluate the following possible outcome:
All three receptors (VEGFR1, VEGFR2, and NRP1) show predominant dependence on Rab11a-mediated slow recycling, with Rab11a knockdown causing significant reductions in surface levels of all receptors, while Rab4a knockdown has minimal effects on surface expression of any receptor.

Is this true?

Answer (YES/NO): NO